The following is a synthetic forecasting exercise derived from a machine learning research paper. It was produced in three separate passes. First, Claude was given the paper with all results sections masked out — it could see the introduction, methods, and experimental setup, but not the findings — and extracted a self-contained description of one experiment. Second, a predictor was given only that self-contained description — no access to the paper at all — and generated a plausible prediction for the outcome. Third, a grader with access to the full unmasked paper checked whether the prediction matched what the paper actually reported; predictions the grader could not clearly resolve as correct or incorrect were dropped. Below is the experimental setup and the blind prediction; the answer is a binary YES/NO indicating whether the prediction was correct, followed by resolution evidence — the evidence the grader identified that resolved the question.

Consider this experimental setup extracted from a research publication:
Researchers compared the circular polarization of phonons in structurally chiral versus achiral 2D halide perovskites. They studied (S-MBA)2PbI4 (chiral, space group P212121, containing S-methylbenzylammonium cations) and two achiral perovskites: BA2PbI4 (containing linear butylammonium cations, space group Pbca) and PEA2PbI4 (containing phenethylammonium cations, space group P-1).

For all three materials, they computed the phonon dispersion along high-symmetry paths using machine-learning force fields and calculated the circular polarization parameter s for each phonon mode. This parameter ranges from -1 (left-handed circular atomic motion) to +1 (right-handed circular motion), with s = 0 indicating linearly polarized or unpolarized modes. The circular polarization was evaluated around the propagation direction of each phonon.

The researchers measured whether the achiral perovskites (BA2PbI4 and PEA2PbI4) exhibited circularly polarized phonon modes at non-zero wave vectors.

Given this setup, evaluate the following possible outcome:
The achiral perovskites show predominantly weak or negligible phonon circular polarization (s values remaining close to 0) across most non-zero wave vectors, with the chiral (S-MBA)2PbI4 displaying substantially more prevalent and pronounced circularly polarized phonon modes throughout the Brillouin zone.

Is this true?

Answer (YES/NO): YES